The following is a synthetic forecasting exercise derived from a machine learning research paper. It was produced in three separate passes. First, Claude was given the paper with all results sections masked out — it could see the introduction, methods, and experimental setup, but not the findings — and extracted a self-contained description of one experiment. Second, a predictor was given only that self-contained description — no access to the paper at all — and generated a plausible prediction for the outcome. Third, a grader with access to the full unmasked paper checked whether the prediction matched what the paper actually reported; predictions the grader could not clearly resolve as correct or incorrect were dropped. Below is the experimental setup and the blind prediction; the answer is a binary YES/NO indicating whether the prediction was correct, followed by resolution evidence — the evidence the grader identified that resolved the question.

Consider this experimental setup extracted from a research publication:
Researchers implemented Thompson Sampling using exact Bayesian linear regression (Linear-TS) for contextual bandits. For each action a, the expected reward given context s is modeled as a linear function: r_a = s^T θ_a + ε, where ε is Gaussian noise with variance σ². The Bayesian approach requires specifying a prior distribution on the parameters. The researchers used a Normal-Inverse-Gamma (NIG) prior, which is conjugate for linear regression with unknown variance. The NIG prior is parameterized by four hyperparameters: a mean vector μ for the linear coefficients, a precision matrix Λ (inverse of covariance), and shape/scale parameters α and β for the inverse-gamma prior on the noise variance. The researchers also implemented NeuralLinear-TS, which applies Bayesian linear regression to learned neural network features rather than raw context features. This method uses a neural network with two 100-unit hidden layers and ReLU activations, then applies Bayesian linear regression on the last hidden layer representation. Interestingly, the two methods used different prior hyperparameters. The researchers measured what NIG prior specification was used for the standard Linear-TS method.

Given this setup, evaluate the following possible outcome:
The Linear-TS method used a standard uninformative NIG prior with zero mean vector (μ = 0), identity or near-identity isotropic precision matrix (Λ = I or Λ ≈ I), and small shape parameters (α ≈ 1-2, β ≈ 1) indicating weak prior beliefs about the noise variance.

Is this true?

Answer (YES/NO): NO